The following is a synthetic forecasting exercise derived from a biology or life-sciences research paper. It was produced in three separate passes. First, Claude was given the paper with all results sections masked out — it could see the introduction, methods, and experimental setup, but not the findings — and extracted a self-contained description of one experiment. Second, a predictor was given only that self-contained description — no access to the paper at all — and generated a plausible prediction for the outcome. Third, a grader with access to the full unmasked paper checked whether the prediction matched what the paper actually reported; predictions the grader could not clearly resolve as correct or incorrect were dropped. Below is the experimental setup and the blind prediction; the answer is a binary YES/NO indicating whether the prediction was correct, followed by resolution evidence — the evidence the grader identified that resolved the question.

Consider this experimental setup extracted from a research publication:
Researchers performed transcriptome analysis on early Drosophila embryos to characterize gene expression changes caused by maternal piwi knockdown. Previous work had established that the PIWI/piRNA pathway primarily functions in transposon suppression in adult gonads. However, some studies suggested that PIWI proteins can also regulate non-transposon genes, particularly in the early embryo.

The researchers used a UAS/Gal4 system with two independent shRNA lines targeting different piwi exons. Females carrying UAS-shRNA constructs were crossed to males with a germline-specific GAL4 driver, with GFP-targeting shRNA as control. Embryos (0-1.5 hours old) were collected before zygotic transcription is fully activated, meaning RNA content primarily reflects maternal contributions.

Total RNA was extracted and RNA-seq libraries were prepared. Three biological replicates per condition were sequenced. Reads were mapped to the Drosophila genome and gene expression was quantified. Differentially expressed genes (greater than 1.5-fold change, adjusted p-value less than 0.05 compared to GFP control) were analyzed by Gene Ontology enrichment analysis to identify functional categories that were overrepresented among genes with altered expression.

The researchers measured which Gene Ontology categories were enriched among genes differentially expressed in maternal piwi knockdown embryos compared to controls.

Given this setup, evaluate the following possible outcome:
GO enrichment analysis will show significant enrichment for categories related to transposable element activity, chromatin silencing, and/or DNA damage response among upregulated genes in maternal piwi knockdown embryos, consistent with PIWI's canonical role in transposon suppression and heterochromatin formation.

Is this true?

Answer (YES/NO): NO